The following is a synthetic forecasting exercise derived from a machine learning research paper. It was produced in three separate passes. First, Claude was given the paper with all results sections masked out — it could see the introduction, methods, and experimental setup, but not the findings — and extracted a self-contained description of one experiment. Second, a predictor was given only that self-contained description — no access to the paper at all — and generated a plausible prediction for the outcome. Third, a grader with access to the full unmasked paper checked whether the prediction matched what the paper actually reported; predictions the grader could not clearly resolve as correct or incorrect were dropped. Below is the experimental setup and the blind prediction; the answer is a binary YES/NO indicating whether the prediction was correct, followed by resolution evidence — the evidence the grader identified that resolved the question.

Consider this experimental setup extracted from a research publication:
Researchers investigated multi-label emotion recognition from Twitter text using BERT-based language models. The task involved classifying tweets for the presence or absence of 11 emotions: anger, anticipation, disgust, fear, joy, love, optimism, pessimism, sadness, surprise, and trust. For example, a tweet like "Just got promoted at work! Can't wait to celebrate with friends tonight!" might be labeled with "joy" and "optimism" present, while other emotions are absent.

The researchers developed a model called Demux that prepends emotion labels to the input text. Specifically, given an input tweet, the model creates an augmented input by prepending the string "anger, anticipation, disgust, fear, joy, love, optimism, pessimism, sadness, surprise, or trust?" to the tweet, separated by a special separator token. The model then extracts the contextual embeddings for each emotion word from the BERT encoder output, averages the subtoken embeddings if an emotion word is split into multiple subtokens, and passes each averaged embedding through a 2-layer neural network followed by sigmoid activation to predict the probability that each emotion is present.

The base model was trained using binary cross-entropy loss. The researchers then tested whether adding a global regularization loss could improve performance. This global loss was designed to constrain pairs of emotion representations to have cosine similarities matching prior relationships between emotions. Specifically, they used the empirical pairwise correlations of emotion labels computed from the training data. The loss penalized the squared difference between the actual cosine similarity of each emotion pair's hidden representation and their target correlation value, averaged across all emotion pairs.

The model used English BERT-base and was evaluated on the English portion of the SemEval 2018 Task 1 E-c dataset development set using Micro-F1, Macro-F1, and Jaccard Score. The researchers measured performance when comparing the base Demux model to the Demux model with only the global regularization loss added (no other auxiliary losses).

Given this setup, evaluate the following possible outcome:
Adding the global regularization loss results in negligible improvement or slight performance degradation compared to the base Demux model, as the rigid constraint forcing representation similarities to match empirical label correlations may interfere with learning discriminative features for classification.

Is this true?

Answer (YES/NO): YES